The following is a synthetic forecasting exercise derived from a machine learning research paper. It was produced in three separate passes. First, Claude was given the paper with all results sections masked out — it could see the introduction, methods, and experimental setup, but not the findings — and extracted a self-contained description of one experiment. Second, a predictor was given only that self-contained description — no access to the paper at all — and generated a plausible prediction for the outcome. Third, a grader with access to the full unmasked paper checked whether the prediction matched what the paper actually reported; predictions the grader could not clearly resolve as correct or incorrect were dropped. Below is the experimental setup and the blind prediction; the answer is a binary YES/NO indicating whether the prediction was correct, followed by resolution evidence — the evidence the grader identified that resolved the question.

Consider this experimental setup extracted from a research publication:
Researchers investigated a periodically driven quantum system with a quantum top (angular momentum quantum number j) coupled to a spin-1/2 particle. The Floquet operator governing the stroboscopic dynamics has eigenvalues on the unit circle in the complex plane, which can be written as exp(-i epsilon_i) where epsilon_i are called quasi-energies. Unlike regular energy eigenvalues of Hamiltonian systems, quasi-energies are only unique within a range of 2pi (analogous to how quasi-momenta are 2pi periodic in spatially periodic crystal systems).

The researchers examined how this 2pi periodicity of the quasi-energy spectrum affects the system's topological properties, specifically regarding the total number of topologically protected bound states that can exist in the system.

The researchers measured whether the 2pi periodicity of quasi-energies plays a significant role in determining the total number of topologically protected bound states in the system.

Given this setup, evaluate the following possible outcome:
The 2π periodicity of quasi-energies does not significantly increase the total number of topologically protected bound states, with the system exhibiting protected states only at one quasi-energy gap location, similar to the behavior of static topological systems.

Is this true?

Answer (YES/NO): NO